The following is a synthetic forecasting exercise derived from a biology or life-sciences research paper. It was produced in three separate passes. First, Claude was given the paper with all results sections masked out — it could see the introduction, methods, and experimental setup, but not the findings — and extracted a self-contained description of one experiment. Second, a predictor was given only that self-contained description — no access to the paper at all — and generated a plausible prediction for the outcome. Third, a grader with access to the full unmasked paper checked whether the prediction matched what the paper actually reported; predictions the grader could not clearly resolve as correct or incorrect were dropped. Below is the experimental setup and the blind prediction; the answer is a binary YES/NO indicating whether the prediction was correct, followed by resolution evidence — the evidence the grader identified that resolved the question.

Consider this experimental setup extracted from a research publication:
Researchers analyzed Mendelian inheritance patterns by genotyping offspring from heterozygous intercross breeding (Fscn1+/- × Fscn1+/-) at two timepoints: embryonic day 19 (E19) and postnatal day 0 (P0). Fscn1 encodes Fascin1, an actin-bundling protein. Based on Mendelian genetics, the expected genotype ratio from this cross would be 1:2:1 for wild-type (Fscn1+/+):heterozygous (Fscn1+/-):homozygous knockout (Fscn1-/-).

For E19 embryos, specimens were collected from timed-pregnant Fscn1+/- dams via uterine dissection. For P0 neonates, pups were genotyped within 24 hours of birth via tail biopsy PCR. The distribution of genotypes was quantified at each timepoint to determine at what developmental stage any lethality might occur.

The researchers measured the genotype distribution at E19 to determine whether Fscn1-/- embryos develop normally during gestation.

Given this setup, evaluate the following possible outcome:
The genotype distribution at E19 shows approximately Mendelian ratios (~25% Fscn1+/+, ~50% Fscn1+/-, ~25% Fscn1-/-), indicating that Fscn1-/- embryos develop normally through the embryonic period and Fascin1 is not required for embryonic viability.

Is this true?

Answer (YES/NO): YES